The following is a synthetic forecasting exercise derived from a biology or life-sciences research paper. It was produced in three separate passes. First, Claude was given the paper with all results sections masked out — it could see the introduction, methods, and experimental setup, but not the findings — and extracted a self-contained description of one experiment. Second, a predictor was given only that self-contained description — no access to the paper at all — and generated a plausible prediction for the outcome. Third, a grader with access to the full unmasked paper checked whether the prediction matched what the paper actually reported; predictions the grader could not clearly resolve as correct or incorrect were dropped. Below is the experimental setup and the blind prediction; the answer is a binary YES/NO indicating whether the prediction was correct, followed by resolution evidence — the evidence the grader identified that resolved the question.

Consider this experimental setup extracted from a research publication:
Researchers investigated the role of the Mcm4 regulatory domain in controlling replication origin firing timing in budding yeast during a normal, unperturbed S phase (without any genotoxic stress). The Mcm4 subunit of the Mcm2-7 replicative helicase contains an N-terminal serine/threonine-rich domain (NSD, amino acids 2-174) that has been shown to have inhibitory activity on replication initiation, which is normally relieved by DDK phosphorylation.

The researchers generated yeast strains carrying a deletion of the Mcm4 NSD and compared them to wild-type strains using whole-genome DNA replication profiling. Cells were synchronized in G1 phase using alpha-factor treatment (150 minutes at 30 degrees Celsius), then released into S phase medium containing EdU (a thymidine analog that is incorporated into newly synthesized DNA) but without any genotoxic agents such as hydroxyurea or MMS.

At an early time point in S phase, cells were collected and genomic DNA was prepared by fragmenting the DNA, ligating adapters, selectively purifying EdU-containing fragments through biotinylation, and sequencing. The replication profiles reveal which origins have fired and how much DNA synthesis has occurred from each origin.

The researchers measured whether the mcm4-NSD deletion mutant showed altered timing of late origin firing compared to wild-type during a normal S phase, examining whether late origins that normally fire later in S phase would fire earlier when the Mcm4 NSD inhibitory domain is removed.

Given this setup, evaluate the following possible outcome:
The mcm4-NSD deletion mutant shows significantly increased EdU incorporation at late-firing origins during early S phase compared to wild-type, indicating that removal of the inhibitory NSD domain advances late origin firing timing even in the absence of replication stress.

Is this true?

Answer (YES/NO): YES